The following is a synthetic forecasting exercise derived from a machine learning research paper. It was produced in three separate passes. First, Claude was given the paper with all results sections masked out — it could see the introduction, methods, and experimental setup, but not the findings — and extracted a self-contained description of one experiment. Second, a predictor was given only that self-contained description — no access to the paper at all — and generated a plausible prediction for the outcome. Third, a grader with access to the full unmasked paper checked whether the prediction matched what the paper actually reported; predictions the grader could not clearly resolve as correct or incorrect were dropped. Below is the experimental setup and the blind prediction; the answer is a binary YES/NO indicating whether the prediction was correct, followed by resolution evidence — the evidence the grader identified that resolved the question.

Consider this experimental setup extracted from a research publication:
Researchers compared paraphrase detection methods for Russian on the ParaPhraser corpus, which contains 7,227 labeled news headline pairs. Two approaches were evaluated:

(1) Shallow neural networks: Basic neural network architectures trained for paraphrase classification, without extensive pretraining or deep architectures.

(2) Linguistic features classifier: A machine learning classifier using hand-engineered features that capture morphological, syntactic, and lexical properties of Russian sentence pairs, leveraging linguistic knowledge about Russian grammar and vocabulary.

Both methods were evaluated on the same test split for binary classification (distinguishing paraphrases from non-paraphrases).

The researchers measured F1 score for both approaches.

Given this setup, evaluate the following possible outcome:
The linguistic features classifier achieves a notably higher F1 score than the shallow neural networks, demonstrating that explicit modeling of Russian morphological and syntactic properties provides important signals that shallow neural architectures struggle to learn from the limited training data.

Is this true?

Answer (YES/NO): NO